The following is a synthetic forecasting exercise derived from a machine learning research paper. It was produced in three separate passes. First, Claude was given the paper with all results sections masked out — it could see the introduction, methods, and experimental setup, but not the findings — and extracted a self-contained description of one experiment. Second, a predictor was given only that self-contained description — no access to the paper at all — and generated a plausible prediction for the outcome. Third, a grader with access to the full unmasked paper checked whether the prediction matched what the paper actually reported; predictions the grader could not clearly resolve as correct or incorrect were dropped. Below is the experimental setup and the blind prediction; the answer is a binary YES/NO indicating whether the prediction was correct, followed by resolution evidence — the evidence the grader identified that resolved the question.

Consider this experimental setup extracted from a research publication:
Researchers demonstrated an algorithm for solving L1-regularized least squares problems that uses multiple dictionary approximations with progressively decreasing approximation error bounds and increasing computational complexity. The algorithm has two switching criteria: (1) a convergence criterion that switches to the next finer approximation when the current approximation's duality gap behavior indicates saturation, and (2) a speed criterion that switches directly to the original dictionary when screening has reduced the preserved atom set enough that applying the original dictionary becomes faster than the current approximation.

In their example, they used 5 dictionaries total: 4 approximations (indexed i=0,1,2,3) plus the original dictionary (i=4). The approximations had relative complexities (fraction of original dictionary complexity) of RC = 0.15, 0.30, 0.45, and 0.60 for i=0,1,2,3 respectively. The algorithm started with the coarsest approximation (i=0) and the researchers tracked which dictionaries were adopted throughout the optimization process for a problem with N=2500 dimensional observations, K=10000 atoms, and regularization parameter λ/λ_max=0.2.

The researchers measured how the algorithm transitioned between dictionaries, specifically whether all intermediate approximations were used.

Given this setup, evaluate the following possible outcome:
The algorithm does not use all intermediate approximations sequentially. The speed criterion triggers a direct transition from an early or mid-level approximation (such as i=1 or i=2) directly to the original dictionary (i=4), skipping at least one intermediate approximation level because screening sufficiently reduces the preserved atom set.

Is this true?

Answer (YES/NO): YES